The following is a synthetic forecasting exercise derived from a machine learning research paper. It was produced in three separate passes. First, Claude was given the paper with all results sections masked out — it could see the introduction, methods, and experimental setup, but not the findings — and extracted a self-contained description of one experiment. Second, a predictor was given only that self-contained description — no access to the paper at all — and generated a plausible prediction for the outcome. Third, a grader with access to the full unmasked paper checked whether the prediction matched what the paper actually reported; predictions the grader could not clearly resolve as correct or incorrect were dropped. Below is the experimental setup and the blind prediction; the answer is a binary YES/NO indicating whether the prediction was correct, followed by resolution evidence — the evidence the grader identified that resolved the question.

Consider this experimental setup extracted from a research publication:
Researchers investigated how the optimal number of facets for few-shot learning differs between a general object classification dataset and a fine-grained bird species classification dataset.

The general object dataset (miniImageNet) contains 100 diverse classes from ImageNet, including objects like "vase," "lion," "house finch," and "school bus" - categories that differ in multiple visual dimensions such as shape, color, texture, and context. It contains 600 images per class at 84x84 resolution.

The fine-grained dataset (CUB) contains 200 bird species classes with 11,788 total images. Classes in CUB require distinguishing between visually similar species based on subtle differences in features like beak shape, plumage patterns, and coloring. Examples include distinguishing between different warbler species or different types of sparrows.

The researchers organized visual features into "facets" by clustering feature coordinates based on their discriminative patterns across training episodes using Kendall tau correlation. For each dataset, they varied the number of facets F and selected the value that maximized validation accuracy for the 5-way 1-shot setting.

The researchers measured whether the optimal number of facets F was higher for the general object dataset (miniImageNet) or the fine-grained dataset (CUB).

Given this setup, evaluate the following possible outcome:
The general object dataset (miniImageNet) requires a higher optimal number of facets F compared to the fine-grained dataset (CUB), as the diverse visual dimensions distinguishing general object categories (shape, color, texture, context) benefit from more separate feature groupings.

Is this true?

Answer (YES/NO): YES